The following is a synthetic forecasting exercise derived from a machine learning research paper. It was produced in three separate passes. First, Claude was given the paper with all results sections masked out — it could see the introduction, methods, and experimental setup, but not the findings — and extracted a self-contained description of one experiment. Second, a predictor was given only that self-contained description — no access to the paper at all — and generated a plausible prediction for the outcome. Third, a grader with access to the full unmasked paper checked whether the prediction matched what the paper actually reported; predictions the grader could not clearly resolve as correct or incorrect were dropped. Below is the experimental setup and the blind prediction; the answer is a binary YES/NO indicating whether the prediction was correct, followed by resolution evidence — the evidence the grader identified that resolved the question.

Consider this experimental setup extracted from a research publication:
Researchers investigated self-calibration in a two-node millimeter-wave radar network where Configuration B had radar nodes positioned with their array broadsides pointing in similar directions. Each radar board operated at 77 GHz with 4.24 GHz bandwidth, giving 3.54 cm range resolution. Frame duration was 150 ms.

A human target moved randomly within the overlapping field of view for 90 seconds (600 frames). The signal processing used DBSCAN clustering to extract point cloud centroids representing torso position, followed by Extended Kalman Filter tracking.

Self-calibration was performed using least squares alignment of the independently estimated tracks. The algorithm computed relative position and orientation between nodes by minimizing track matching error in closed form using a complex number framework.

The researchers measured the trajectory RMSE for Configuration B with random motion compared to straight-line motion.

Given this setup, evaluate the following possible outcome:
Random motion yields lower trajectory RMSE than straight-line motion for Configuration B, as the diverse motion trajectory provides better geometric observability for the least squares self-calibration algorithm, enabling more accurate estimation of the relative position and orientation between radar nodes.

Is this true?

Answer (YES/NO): NO